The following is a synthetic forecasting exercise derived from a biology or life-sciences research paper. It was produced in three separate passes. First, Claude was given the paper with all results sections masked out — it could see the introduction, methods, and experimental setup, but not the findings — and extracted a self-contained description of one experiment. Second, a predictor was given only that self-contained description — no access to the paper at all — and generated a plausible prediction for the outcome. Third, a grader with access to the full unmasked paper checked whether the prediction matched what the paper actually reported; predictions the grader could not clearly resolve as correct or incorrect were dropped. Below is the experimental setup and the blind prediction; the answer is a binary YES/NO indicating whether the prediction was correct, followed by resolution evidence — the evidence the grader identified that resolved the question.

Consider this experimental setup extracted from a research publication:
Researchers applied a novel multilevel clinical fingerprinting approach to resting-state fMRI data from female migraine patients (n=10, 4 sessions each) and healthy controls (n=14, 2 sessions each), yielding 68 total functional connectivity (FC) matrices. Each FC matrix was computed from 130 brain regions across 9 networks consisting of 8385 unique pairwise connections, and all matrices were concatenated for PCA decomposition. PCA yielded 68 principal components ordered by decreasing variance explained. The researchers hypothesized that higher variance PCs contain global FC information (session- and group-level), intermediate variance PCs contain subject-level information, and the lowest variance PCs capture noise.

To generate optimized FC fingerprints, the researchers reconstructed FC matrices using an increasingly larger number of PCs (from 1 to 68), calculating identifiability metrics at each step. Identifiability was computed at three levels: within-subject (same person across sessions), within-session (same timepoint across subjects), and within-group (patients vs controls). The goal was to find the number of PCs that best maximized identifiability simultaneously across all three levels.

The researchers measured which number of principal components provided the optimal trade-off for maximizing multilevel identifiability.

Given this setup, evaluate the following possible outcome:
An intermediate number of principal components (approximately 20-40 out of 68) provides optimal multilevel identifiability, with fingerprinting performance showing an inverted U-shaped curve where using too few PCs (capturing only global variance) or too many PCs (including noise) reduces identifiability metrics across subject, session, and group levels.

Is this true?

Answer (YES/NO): NO